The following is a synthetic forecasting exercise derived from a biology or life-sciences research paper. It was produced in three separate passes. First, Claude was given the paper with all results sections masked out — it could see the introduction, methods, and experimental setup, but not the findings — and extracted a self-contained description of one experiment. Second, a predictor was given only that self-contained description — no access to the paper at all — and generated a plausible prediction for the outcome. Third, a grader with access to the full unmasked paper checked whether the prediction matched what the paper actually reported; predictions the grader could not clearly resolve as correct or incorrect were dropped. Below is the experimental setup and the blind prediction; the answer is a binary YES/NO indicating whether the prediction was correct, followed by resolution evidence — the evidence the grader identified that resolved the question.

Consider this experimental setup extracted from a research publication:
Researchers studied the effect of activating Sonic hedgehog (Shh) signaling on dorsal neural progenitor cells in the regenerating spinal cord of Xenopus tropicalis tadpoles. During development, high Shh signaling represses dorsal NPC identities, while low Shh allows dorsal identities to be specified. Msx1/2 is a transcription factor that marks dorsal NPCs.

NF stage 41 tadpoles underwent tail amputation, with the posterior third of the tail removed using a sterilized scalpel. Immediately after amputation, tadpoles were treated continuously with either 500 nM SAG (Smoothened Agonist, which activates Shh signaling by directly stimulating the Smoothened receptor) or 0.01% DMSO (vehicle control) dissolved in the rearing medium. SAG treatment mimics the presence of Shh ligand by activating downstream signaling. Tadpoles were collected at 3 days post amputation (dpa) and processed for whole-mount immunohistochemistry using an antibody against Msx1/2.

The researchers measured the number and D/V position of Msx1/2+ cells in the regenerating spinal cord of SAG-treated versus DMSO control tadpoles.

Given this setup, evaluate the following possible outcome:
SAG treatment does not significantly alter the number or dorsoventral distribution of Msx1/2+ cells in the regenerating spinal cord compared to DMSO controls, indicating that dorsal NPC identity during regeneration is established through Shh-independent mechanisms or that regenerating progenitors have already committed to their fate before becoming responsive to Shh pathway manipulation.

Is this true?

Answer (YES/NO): NO